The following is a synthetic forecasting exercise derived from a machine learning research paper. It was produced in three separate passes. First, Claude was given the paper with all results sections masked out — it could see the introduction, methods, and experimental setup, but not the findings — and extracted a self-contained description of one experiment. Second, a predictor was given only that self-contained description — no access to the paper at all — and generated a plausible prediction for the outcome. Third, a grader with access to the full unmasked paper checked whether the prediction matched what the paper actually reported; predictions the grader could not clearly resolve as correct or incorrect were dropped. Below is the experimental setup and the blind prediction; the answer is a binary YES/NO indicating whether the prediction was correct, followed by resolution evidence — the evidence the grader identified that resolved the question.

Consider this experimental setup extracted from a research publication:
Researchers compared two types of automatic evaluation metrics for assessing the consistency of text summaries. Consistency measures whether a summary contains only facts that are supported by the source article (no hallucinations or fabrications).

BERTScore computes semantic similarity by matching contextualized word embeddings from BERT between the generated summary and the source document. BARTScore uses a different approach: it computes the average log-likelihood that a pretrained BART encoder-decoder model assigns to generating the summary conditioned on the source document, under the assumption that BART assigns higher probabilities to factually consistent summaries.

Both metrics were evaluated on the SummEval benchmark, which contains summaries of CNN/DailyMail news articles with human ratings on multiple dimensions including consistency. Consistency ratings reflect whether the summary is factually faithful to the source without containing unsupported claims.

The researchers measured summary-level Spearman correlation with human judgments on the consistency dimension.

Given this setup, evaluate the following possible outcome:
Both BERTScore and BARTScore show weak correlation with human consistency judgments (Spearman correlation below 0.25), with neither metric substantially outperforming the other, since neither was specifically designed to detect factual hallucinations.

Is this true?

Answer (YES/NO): NO